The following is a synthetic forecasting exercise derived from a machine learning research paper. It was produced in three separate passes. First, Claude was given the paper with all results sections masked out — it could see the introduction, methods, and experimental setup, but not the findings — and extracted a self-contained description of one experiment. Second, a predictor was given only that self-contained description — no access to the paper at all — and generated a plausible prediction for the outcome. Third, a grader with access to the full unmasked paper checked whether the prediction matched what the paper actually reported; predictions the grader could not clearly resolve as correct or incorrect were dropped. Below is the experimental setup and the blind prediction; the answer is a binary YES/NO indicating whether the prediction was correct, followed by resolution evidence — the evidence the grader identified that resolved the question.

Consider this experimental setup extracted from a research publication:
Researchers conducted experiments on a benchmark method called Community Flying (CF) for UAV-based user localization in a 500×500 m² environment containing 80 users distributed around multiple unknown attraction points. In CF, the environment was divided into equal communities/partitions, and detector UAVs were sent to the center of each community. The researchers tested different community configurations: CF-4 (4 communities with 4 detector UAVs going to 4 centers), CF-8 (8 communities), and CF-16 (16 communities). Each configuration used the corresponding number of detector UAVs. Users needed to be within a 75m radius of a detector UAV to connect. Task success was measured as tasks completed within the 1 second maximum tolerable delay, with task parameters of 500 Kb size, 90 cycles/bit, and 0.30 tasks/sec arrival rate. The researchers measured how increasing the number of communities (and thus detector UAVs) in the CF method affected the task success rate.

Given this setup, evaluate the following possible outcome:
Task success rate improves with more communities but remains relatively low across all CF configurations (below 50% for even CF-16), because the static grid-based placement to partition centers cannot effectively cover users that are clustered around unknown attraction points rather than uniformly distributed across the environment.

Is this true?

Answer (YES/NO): NO